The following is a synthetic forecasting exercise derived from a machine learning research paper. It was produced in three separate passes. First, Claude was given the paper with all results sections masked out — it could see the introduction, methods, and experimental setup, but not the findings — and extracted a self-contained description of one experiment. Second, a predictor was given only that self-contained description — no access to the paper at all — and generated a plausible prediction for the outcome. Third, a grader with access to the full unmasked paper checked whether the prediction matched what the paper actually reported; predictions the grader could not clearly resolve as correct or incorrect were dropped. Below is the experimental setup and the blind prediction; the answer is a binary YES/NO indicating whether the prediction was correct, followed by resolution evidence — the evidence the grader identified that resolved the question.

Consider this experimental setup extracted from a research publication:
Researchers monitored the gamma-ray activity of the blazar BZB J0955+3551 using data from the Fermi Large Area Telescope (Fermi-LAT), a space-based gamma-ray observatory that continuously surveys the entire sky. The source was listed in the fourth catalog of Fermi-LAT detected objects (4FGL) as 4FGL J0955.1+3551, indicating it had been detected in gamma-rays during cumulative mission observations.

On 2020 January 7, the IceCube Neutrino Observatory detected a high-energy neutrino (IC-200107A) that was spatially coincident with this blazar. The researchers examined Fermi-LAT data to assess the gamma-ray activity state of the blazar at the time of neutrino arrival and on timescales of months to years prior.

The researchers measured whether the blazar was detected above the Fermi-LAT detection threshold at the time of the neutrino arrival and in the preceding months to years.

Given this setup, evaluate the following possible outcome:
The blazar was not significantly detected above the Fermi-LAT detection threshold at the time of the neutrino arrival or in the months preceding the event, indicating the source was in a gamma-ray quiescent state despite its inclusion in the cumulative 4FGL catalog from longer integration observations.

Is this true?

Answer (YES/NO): YES